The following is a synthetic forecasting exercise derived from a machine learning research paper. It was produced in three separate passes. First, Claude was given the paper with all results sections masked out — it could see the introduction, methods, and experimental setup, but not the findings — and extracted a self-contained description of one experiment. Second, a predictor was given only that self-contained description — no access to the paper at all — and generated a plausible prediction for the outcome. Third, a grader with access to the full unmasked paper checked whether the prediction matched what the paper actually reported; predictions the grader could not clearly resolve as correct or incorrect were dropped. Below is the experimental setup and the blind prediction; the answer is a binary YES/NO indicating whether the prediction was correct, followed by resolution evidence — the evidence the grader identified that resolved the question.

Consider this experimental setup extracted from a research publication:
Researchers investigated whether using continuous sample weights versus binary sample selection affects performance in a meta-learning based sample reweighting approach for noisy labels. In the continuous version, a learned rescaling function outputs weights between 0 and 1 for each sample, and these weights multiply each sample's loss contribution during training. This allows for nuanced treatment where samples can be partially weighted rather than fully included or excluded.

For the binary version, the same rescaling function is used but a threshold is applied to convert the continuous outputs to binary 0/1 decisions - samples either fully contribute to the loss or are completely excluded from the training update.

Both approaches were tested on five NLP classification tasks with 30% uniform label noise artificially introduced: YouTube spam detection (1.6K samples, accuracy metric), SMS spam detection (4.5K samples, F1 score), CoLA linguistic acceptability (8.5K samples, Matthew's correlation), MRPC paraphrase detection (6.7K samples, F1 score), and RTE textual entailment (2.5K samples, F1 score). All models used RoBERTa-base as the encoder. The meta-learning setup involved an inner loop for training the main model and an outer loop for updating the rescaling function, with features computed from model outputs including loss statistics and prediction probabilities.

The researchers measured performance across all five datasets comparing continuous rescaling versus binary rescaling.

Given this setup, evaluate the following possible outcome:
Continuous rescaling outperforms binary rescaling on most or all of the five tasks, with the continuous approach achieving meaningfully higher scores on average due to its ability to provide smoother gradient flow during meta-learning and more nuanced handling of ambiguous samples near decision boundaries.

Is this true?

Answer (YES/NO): YES